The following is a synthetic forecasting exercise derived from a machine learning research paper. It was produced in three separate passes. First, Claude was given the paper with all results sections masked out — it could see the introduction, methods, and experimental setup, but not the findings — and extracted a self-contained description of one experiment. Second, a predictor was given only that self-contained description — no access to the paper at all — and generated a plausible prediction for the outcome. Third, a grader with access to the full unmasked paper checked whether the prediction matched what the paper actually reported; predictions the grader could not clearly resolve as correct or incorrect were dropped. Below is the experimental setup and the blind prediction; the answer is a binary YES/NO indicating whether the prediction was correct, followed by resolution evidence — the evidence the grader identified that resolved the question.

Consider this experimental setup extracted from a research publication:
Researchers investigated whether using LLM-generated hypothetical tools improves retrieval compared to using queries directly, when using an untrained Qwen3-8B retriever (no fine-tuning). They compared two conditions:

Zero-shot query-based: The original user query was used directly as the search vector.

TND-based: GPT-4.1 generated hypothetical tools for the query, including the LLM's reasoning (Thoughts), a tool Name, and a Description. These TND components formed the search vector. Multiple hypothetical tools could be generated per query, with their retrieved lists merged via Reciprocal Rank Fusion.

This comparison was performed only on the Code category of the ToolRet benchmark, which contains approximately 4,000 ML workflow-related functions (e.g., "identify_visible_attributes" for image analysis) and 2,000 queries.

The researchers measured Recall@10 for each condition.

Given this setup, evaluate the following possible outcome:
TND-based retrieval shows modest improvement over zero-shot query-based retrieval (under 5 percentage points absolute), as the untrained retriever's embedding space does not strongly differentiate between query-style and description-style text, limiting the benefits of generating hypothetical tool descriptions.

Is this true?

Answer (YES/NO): NO